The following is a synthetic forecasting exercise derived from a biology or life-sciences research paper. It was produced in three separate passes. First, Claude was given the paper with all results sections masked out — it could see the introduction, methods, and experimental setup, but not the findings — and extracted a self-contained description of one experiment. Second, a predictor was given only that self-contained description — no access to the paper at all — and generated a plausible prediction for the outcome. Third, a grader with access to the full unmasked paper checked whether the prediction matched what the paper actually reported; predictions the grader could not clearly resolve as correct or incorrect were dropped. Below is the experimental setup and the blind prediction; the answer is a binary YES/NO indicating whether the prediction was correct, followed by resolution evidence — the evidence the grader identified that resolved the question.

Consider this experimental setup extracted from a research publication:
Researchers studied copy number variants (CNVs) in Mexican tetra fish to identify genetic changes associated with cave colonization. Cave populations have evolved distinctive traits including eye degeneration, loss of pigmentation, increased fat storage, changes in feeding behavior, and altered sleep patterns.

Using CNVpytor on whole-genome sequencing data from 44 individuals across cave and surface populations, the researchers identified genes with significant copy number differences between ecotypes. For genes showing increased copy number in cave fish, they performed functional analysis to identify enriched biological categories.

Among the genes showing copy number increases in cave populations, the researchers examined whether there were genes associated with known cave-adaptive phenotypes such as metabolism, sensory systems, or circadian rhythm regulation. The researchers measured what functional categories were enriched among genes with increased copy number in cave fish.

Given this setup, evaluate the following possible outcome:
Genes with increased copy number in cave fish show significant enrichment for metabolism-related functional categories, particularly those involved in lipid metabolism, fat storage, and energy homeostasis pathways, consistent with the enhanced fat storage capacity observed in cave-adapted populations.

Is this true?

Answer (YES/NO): NO